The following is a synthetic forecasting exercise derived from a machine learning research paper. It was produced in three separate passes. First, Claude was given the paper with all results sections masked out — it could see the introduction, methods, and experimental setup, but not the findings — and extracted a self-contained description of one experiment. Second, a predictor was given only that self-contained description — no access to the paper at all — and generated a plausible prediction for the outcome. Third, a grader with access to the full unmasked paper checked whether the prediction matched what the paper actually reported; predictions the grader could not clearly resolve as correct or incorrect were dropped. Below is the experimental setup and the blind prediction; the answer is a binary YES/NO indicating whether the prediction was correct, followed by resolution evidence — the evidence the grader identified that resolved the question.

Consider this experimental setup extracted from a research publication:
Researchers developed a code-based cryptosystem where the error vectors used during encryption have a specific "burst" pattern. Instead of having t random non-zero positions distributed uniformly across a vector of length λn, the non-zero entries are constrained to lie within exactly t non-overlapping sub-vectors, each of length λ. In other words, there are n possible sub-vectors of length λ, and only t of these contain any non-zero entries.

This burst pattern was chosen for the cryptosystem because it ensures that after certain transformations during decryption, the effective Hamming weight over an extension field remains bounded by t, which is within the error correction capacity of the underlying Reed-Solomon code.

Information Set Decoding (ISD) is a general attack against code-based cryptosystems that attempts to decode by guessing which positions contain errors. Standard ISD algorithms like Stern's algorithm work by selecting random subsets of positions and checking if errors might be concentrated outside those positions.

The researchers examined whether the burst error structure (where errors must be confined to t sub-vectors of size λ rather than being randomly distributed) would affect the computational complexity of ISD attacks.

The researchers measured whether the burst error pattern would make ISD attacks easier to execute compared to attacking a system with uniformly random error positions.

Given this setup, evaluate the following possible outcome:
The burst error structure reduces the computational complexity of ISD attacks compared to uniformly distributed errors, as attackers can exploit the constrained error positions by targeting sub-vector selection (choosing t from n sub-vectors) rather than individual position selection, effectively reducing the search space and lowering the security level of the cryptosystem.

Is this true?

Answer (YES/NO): YES